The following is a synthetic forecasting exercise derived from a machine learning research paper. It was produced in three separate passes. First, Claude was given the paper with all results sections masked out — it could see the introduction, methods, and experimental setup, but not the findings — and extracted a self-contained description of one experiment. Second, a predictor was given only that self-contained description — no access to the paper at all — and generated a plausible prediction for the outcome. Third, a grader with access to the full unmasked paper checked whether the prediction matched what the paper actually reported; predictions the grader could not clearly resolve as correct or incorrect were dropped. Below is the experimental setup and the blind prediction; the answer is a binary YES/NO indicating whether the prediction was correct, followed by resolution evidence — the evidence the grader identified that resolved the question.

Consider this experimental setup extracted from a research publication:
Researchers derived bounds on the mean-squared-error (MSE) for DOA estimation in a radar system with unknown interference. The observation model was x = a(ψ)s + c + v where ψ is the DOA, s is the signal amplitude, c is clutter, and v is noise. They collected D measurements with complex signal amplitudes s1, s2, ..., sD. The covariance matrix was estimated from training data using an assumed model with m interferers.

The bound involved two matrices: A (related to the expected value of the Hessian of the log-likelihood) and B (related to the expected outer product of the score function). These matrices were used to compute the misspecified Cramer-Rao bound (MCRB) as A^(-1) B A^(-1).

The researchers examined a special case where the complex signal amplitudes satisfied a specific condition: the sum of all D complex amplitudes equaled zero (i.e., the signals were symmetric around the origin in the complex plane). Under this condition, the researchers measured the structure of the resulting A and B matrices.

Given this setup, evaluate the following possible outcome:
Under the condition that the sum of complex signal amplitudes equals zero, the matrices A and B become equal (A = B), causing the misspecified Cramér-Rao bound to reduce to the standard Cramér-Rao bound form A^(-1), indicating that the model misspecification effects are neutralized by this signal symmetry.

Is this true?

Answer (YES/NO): NO